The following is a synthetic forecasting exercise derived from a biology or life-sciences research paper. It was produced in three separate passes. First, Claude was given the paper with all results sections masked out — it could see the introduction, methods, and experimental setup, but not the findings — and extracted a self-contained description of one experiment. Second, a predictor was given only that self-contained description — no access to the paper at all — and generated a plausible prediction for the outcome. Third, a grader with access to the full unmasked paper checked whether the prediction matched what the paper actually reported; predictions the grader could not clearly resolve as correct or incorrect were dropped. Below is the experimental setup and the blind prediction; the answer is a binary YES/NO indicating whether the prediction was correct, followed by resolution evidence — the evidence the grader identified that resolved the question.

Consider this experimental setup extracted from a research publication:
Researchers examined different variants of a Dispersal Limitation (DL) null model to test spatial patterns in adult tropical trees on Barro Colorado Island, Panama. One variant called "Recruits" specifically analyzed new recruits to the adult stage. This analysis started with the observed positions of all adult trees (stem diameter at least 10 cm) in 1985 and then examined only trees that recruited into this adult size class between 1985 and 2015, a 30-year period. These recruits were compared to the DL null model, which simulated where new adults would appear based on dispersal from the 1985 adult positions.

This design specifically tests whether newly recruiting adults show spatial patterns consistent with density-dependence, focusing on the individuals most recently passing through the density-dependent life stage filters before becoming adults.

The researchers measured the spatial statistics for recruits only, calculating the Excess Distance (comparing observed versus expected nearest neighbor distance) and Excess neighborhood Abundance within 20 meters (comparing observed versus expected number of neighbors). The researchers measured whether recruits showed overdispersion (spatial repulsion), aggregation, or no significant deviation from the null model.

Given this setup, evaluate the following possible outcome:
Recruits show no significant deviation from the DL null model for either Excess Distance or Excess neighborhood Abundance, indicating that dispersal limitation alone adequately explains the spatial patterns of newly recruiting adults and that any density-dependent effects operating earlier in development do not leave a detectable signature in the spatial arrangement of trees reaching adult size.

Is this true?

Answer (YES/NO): NO